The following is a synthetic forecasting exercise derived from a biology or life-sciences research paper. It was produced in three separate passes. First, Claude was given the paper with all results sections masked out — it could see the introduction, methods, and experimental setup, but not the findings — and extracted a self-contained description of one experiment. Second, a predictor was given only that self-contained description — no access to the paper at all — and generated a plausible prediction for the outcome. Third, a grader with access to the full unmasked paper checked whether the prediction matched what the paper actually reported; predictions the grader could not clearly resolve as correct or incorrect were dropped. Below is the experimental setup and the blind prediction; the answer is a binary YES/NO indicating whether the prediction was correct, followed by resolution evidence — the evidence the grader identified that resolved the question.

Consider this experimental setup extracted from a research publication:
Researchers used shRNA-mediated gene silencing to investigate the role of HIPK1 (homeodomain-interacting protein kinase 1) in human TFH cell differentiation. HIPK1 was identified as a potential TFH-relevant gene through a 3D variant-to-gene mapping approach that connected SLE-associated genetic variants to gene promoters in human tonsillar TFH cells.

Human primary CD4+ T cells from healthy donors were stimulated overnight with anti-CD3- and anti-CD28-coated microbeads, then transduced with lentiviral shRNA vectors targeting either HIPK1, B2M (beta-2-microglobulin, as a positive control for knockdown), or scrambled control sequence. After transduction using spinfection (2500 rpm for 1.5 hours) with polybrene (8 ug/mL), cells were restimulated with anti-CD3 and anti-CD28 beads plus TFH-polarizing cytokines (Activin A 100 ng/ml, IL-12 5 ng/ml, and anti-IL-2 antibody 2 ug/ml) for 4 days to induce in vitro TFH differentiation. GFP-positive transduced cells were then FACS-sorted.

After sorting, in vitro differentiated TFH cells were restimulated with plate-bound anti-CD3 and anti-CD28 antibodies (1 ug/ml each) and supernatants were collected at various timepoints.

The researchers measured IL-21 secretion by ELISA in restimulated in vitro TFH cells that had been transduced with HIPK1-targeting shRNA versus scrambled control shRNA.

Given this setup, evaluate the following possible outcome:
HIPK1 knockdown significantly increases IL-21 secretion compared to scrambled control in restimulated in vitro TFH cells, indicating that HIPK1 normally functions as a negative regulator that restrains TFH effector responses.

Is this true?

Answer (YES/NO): NO